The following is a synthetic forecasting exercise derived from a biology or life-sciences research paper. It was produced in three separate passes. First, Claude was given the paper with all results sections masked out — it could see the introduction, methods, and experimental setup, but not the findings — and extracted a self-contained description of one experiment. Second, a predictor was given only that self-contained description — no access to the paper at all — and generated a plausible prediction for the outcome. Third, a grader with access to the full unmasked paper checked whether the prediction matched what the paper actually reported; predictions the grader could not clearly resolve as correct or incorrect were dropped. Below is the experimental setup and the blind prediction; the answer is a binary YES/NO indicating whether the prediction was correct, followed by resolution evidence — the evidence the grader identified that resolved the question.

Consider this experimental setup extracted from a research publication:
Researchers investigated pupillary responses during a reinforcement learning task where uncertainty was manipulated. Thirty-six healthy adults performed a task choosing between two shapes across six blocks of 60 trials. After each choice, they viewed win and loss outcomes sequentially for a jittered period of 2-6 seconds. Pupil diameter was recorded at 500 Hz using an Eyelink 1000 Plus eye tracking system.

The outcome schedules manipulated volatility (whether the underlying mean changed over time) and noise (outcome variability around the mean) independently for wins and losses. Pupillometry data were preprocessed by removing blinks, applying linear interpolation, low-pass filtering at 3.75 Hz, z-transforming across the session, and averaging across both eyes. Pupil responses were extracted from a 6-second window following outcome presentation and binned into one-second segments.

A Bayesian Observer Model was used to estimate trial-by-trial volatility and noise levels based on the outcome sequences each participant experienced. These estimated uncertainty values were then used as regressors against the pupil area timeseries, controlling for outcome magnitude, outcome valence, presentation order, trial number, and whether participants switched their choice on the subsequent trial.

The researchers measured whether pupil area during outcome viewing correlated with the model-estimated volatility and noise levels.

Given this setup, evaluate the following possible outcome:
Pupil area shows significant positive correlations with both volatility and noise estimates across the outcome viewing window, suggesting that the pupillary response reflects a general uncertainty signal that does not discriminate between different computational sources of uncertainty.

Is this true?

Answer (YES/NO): NO